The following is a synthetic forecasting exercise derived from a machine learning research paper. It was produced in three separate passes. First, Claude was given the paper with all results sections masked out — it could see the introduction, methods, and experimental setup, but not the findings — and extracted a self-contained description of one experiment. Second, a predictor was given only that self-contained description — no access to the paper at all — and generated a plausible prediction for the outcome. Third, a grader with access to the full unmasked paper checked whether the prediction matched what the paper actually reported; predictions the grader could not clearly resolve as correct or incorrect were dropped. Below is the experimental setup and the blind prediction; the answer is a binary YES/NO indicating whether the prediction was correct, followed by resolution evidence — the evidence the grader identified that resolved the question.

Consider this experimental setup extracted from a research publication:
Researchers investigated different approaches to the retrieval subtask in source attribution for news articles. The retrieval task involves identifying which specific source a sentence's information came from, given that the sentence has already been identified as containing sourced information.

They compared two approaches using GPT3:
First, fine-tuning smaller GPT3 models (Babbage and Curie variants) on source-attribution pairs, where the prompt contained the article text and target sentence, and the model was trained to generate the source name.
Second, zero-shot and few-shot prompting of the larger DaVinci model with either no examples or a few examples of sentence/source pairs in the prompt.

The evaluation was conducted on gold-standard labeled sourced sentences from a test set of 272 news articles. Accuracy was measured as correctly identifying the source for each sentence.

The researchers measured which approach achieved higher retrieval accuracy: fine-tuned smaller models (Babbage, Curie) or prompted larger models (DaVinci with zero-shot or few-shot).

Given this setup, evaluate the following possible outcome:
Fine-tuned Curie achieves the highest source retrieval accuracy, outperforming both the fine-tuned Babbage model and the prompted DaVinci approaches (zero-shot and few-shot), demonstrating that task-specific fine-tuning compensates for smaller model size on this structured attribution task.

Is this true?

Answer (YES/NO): YES